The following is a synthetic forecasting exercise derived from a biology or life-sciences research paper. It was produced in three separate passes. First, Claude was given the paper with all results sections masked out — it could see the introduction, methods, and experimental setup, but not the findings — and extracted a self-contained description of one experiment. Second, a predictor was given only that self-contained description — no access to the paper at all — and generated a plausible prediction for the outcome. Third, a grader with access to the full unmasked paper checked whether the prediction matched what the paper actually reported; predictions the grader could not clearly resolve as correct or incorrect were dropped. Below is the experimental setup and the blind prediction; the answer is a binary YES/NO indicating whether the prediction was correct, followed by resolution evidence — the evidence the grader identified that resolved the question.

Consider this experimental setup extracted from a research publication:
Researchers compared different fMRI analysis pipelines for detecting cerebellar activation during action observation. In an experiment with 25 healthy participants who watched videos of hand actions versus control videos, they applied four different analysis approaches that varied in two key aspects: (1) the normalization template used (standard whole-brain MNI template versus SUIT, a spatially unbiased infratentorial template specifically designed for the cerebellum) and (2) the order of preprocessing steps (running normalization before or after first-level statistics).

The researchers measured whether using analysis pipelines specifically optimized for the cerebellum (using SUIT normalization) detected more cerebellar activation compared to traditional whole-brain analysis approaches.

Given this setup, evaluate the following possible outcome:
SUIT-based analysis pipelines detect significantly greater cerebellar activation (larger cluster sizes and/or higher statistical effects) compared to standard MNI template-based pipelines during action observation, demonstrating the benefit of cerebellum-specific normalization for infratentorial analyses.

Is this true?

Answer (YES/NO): NO